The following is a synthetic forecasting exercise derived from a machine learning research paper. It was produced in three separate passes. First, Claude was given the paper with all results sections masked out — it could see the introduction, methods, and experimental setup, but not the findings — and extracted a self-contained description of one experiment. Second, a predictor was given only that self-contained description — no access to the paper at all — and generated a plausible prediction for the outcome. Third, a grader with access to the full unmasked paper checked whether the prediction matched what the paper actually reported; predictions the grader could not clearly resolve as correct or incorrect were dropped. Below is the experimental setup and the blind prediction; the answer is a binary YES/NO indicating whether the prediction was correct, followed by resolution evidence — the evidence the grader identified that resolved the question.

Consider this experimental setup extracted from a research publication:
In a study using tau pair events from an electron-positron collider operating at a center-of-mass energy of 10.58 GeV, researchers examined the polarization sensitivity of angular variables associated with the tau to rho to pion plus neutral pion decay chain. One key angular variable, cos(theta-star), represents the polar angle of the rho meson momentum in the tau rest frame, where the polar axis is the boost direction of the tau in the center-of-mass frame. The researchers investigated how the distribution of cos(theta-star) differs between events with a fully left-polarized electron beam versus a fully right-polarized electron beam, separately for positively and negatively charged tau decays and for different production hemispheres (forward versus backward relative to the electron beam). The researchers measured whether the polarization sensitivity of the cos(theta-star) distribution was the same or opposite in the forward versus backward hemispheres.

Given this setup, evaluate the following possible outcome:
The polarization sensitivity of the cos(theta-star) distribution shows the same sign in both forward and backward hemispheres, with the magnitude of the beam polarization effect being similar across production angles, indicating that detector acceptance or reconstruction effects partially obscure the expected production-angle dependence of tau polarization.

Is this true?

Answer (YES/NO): NO